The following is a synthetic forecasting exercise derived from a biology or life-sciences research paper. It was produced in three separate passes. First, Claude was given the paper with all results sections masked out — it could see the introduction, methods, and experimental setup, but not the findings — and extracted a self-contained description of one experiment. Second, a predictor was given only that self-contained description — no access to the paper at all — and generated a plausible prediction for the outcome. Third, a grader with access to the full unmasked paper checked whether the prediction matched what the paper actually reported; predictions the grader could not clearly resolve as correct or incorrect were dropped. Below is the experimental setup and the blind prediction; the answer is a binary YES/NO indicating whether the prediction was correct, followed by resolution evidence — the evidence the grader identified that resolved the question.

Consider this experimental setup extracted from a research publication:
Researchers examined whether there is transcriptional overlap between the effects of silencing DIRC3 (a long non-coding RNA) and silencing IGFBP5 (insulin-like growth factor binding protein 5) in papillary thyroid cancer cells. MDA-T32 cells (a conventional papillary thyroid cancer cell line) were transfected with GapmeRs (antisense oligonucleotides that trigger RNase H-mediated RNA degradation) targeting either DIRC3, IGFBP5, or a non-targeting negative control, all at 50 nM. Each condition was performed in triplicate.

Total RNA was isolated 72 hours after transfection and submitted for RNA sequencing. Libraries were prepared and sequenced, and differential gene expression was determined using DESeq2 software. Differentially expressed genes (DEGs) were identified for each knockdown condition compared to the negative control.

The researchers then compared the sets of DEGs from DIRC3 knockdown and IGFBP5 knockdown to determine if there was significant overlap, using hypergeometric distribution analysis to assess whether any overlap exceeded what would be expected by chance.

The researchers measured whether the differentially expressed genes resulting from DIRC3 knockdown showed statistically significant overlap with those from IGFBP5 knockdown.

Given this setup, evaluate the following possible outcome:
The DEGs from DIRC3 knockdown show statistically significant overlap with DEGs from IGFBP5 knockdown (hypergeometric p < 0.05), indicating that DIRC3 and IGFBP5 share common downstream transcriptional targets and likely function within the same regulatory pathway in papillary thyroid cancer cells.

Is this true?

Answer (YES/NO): YES